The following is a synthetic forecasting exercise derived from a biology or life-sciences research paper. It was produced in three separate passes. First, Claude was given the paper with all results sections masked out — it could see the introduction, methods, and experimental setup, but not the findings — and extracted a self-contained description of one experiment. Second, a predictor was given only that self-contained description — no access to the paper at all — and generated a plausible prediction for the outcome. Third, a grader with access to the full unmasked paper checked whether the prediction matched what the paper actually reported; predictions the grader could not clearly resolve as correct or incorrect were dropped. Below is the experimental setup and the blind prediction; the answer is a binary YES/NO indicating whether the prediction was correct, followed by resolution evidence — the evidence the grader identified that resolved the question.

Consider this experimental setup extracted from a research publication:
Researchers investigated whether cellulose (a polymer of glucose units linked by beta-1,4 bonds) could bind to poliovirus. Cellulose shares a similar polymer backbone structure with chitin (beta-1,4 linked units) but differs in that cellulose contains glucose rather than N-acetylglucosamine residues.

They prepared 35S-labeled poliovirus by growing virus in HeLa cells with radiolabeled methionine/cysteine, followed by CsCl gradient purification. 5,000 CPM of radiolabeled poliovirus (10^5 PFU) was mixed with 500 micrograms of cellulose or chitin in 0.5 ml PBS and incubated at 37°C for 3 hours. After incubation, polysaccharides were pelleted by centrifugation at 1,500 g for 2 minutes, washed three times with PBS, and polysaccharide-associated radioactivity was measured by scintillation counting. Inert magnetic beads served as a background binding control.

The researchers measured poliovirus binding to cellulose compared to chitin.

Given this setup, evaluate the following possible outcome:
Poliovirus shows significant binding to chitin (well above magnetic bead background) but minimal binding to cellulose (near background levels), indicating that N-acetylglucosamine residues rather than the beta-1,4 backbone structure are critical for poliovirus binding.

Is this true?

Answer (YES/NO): YES